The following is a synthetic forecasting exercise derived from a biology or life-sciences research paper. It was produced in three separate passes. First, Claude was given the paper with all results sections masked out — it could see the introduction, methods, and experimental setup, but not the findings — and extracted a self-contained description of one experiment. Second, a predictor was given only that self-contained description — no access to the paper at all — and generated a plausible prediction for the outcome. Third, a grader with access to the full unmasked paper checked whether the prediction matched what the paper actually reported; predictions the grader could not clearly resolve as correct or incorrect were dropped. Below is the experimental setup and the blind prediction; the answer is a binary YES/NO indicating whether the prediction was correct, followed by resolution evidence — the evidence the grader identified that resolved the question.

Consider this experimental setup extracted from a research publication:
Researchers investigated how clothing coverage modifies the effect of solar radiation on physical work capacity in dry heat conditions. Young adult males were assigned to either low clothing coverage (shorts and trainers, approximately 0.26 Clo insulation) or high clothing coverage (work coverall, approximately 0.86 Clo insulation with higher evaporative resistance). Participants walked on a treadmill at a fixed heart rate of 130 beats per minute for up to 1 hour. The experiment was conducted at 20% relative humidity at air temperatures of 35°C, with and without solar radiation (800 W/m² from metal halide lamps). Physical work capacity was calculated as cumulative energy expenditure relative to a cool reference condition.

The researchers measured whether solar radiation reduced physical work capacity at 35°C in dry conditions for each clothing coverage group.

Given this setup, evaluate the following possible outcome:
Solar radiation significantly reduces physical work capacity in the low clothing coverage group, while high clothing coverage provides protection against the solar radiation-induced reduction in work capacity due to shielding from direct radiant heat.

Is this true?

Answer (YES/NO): NO